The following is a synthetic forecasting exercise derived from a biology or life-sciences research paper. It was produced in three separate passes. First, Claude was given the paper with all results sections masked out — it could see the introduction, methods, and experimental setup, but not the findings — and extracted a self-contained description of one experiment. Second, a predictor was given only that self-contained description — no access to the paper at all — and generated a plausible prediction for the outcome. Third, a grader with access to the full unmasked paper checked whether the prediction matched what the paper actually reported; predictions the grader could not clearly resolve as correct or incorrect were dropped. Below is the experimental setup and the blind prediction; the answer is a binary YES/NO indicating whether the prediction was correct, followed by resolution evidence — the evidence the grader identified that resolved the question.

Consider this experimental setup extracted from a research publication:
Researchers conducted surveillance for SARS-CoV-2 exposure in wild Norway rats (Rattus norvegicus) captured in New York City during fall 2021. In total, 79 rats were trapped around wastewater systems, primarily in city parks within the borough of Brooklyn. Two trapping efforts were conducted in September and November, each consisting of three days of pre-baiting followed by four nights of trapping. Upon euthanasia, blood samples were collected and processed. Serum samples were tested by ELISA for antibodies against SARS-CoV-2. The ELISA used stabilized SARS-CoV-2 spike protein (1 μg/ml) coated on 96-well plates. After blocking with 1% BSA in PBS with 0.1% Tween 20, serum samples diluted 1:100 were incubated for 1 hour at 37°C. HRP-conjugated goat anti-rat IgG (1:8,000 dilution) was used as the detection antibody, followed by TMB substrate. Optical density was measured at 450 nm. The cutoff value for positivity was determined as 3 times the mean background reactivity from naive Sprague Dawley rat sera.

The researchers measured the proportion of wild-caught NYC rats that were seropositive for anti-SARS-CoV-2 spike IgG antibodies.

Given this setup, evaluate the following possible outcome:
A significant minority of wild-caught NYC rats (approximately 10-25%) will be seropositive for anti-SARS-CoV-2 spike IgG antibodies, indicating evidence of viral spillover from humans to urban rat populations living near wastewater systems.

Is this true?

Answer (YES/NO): YES